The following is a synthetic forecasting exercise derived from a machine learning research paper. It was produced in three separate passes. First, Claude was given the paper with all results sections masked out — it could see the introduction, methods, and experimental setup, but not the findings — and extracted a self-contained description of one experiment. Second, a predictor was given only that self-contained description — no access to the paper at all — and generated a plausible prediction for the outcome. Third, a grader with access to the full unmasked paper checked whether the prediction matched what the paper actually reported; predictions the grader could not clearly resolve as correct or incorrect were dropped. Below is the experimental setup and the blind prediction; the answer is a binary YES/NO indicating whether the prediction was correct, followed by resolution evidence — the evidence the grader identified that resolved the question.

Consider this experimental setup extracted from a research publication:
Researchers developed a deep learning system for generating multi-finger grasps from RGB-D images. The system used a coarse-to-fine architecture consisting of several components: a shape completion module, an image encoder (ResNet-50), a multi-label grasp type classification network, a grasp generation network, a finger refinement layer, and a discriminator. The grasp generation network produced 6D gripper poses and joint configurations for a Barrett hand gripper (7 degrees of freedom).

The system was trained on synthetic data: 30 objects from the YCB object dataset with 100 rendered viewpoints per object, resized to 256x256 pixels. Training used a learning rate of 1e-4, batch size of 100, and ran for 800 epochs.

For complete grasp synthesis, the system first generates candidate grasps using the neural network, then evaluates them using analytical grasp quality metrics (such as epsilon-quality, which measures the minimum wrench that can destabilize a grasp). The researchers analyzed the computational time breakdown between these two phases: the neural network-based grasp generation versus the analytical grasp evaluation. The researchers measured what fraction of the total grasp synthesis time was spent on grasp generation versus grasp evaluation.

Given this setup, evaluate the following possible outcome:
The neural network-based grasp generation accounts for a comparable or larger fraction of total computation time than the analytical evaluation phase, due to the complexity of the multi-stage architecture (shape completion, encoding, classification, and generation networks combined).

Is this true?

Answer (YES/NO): NO